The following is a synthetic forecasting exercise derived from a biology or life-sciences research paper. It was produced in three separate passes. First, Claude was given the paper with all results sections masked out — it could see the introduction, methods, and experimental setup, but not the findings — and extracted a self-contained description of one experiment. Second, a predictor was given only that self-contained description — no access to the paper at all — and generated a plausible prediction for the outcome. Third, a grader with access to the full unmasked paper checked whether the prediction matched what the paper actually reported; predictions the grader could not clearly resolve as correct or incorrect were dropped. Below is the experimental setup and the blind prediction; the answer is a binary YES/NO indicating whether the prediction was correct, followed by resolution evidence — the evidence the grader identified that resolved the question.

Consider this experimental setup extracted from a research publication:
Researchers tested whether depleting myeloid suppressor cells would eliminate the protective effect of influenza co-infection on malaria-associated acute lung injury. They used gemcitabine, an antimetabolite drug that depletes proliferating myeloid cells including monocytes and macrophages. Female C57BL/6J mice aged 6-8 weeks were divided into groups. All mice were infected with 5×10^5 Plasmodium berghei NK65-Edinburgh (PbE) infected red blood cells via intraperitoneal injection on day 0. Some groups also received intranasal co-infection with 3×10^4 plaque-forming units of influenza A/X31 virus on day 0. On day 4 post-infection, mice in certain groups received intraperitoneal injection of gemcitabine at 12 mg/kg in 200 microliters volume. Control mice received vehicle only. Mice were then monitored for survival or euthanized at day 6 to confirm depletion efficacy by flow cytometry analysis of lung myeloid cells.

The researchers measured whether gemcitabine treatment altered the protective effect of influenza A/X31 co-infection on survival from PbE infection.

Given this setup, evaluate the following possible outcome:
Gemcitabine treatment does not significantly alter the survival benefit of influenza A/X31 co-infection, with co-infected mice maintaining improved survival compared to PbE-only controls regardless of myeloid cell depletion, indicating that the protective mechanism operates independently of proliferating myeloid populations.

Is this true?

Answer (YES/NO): NO